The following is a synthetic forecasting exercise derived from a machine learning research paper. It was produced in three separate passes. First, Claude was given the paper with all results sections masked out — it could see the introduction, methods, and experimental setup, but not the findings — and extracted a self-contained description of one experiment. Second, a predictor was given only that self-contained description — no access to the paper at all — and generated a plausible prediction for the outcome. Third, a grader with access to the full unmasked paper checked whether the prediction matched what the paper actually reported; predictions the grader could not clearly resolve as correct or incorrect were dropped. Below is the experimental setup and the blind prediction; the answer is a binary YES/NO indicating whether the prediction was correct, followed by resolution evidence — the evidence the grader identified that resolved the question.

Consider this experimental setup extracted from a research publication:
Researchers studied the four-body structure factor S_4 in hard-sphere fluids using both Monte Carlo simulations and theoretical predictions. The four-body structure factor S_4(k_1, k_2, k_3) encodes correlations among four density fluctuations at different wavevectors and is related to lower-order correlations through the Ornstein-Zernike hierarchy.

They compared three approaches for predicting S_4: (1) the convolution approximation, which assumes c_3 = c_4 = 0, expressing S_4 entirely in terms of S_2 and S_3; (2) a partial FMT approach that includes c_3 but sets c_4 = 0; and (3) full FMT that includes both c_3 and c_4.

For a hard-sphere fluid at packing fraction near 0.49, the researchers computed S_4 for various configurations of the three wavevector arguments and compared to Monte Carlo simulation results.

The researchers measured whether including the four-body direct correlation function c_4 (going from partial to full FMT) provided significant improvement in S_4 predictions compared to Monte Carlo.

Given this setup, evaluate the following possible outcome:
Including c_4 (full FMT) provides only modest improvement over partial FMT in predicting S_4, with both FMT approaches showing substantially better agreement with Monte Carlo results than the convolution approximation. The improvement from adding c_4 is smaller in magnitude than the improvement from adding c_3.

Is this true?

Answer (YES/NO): NO